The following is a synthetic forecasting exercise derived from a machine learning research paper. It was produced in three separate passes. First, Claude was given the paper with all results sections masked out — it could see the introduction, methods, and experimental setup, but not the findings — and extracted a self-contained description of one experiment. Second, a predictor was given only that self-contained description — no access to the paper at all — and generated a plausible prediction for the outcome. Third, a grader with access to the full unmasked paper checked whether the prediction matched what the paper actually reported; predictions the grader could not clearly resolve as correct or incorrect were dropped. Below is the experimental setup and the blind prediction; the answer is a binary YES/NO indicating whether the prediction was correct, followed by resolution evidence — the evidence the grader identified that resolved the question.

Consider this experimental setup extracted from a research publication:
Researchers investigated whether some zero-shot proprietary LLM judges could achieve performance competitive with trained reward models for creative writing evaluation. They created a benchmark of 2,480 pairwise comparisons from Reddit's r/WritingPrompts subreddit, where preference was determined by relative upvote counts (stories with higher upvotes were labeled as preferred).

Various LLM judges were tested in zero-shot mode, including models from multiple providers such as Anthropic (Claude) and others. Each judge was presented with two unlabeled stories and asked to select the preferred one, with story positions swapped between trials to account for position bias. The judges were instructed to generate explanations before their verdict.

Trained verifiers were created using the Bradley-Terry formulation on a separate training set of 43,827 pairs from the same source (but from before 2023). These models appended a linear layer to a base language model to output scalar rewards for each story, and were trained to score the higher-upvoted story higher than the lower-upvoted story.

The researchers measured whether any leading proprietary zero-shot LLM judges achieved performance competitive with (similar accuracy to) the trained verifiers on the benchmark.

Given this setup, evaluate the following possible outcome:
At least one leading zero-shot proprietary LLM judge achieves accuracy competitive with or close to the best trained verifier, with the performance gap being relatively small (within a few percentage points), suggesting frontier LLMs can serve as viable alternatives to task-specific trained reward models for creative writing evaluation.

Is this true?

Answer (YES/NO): NO